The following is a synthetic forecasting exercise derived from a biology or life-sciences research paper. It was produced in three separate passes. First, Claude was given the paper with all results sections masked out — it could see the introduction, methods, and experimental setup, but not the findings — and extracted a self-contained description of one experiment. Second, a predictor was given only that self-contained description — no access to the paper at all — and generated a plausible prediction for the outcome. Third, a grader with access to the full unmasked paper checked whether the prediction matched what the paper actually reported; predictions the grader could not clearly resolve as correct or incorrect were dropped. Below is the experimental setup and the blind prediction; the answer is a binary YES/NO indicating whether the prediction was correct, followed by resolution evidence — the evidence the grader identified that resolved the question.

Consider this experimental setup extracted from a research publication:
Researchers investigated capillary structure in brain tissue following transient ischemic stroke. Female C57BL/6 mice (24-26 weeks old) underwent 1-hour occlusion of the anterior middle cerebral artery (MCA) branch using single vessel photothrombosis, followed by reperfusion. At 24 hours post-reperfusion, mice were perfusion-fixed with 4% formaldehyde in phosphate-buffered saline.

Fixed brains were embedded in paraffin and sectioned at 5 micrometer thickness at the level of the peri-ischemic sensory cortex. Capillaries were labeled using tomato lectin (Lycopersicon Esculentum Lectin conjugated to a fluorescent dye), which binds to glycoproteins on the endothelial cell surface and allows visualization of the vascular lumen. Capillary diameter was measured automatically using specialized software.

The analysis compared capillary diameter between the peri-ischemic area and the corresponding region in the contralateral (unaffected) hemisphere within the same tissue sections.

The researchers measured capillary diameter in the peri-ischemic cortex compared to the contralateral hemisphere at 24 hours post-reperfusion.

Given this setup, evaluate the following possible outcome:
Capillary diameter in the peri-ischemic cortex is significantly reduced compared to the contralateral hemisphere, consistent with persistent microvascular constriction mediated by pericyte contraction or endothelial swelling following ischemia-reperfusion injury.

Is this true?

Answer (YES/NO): NO